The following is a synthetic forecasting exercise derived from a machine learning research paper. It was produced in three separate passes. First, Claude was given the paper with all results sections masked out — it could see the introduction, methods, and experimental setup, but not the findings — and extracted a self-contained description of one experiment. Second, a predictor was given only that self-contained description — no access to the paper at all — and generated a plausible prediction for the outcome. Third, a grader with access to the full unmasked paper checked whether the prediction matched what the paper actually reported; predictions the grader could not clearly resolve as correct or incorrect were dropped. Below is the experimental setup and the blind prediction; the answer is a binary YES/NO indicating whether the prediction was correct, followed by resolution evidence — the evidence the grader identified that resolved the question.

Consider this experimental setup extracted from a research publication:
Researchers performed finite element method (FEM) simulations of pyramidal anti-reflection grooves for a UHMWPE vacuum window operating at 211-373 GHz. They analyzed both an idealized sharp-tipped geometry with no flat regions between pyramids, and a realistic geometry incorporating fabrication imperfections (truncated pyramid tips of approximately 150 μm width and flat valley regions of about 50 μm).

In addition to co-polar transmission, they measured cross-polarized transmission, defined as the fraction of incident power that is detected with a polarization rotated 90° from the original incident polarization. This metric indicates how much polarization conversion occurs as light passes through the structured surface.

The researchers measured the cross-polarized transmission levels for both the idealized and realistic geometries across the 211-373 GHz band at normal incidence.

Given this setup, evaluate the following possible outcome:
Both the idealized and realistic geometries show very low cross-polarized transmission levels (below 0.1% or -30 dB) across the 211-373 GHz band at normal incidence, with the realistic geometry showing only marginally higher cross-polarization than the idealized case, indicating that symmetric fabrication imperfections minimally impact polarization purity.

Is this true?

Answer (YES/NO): YES